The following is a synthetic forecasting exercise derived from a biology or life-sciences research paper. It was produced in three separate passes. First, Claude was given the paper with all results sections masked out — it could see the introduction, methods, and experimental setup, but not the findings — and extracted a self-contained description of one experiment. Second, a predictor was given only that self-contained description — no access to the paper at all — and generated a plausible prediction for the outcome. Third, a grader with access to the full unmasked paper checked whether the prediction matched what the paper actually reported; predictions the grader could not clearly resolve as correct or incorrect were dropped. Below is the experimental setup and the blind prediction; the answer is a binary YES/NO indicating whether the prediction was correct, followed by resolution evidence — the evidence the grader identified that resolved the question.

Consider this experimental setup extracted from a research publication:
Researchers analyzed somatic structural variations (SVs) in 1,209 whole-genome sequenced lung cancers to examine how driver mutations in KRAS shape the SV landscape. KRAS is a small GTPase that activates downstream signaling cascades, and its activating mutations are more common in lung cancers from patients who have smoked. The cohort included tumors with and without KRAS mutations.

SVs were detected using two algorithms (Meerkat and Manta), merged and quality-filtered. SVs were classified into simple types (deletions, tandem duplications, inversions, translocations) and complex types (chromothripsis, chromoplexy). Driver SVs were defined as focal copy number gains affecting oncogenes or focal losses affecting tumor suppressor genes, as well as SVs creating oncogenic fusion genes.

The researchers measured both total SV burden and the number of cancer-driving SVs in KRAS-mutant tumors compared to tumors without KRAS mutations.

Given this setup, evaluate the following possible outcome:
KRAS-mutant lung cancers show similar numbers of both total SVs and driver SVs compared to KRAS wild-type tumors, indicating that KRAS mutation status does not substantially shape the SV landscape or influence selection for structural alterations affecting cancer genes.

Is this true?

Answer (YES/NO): NO